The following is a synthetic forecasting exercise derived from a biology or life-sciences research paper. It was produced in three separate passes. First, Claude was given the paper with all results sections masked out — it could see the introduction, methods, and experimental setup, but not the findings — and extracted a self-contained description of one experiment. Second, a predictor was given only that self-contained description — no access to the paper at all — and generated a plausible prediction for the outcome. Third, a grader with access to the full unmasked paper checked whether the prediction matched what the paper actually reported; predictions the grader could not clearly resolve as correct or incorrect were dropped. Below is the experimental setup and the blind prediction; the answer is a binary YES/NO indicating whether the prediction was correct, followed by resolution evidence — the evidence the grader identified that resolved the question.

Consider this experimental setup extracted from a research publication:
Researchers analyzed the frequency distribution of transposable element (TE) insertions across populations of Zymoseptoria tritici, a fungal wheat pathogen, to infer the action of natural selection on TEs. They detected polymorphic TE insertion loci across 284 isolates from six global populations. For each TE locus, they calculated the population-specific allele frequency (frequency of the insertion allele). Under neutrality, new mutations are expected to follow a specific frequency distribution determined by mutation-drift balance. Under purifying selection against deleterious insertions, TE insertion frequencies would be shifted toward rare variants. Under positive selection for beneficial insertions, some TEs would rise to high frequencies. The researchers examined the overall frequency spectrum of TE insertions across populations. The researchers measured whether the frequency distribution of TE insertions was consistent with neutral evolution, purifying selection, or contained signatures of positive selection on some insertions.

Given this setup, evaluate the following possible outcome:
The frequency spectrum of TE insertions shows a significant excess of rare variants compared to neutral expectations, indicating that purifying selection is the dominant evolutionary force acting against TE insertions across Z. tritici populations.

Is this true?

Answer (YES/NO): YES